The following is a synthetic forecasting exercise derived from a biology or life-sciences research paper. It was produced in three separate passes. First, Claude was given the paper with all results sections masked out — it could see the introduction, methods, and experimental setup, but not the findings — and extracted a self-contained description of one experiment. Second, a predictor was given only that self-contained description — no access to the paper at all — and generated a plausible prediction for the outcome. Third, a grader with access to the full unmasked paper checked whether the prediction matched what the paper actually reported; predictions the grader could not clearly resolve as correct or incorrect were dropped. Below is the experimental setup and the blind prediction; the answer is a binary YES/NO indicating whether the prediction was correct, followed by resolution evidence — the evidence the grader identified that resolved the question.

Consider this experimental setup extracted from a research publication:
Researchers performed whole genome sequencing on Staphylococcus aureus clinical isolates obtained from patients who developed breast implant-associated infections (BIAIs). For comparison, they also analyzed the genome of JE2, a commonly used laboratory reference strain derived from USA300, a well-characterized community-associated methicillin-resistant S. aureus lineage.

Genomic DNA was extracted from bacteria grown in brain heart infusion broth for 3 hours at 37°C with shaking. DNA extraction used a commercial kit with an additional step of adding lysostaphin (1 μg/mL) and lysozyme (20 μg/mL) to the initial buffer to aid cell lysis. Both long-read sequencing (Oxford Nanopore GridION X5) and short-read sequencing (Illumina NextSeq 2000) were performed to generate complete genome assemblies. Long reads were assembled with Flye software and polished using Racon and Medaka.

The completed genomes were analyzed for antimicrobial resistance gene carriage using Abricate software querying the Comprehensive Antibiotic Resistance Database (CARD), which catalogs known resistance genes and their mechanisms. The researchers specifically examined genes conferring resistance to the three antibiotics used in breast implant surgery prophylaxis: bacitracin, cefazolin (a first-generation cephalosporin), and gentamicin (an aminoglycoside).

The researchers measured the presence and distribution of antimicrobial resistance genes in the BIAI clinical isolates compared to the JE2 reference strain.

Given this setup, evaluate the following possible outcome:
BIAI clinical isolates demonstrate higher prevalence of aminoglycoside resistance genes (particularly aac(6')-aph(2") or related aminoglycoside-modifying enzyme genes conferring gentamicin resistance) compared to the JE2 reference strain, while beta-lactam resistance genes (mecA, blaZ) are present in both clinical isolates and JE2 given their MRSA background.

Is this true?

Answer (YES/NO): NO